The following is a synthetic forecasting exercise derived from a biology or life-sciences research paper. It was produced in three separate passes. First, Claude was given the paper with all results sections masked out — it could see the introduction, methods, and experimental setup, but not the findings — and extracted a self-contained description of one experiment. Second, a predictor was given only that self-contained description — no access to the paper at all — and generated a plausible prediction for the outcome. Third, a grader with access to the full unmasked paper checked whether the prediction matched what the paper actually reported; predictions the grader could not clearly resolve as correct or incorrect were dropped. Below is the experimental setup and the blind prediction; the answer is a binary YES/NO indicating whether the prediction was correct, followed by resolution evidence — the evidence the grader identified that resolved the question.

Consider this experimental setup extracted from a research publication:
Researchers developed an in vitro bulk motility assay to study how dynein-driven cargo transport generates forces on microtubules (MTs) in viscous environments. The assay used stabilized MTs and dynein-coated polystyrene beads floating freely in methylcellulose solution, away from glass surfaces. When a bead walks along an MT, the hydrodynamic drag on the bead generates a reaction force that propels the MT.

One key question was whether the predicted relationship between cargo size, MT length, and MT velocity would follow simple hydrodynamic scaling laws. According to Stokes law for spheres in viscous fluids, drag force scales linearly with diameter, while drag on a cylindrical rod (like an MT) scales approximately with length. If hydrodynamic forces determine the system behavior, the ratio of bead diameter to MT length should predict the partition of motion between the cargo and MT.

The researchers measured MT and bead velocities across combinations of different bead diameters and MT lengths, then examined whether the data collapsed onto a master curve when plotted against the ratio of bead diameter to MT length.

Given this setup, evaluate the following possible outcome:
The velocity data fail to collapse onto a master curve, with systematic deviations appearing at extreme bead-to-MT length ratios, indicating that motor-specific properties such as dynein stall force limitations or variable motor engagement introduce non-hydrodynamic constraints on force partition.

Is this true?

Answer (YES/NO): NO